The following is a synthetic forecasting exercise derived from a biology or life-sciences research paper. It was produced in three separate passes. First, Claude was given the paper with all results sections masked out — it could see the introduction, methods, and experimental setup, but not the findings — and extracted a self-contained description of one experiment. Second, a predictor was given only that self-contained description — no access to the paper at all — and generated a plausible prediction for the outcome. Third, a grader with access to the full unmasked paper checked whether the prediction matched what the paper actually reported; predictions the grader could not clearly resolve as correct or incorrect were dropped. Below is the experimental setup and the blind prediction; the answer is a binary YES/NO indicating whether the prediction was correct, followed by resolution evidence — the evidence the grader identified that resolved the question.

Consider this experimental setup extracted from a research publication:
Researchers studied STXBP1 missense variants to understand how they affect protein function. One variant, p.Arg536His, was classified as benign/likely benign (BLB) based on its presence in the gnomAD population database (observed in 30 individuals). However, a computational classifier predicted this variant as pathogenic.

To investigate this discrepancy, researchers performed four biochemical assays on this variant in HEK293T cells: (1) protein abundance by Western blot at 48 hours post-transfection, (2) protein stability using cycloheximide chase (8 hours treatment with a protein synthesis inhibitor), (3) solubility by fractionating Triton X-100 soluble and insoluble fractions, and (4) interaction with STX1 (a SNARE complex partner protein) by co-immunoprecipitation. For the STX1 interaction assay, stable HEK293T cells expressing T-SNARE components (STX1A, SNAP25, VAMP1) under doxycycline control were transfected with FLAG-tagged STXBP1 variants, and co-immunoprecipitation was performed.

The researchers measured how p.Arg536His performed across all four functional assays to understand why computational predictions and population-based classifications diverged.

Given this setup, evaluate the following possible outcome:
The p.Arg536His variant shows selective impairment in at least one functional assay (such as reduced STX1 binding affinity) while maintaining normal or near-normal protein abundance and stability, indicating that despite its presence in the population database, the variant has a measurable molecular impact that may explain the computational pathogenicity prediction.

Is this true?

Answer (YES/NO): NO